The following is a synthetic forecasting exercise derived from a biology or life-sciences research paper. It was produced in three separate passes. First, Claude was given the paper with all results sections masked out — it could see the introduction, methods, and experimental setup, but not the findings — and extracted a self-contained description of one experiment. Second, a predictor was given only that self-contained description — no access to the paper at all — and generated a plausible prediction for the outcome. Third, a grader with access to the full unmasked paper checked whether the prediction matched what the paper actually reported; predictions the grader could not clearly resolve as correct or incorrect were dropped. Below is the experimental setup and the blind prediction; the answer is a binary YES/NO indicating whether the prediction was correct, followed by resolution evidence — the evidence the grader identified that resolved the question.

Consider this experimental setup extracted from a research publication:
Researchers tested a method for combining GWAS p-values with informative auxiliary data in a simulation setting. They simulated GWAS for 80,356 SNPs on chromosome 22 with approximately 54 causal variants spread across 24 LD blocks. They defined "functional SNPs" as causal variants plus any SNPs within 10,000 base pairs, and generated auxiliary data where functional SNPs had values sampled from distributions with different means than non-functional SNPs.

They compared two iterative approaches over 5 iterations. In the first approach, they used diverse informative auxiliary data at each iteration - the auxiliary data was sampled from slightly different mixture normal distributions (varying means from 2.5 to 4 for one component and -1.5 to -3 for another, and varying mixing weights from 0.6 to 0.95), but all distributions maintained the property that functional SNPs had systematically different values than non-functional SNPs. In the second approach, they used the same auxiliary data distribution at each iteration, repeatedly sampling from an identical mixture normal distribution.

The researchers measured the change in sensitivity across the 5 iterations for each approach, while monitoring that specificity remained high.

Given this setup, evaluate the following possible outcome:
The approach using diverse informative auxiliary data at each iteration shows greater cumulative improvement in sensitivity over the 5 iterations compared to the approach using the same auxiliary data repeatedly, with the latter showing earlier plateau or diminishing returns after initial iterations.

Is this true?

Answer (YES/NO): NO